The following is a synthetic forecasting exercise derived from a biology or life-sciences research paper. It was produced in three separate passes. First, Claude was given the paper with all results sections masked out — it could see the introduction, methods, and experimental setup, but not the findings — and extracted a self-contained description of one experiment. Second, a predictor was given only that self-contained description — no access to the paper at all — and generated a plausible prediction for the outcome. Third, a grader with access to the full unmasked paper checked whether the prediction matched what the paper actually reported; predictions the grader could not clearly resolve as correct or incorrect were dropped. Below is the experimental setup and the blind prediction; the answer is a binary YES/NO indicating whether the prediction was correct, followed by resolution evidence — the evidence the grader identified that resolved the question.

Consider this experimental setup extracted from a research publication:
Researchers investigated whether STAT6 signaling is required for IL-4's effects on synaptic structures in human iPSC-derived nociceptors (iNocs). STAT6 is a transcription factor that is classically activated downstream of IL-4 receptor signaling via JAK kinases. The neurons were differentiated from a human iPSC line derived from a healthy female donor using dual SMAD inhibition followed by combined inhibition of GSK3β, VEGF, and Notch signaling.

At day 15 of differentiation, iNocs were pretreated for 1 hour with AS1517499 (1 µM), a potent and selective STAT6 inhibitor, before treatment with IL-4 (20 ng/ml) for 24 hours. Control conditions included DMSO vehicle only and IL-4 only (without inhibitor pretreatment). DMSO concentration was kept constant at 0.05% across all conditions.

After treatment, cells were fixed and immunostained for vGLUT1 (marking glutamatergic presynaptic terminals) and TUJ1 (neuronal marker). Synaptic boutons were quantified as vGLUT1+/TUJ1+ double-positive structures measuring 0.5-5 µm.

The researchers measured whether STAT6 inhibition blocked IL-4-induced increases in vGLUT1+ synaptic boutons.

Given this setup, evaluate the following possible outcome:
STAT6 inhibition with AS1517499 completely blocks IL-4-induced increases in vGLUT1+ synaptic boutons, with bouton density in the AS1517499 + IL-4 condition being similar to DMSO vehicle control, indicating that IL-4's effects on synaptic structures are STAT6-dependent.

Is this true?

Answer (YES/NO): NO